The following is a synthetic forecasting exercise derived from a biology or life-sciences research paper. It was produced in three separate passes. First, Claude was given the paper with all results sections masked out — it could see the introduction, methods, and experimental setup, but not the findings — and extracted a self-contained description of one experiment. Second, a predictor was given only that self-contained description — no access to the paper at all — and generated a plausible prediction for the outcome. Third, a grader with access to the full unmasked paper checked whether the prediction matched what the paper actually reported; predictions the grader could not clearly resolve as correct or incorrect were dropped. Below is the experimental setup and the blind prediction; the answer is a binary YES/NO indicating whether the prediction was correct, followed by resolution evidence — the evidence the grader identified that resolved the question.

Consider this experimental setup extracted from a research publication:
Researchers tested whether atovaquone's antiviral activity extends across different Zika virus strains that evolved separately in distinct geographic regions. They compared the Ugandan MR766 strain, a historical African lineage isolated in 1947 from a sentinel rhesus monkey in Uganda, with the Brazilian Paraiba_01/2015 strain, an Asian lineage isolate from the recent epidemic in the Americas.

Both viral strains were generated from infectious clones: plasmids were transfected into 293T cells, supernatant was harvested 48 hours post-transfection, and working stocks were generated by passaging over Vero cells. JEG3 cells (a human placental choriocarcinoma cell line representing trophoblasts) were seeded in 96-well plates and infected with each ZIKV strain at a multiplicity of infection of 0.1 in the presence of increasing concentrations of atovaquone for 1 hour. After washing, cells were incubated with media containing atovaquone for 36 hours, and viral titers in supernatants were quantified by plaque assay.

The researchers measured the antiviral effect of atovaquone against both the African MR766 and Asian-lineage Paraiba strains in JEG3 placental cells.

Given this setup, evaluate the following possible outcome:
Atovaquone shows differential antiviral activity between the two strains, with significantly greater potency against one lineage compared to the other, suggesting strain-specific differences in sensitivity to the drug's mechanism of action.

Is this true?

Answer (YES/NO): YES